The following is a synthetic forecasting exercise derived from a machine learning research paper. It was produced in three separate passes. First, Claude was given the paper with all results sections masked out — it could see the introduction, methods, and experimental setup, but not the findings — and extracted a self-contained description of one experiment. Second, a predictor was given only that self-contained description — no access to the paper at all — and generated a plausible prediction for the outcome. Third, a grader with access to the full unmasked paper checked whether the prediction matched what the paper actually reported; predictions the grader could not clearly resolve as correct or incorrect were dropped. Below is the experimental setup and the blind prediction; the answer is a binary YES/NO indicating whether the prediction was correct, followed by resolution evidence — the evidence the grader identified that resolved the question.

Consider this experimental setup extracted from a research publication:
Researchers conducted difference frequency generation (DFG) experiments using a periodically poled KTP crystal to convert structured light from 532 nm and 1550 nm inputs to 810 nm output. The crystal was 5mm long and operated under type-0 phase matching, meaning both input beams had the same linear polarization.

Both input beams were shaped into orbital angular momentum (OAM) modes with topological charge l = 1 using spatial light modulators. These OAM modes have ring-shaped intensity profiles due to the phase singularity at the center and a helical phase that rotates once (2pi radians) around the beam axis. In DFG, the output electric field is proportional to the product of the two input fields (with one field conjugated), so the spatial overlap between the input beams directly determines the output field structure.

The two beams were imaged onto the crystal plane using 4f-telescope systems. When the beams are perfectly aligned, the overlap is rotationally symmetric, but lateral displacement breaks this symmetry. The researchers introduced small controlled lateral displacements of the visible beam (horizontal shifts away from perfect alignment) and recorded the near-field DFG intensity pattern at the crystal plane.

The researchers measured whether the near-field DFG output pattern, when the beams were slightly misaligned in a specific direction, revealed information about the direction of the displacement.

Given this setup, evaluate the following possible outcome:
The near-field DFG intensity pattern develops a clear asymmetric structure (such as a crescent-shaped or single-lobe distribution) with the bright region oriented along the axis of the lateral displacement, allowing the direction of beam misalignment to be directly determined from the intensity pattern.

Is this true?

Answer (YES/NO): NO